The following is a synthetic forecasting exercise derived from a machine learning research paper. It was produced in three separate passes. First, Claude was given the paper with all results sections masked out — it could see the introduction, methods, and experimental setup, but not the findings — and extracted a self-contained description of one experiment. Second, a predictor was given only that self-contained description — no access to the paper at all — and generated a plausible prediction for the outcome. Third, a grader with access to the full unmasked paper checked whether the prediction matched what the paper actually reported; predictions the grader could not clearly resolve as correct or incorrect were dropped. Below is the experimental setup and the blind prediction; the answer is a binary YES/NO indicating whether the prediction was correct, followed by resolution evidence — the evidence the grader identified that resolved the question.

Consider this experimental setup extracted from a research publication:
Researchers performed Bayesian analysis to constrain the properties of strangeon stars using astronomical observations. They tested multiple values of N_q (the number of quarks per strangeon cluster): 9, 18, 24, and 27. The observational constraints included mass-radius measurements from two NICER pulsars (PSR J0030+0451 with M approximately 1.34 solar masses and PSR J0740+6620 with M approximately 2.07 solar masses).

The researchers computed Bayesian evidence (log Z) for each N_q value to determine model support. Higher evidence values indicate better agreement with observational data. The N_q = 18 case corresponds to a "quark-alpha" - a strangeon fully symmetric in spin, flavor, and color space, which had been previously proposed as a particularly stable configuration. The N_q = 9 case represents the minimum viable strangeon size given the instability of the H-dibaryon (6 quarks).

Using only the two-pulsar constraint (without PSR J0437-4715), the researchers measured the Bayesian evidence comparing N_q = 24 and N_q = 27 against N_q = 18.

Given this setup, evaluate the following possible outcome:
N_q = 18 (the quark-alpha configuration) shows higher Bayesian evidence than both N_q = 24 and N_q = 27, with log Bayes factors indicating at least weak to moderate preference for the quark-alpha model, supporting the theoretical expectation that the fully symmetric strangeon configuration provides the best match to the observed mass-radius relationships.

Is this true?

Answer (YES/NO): NO